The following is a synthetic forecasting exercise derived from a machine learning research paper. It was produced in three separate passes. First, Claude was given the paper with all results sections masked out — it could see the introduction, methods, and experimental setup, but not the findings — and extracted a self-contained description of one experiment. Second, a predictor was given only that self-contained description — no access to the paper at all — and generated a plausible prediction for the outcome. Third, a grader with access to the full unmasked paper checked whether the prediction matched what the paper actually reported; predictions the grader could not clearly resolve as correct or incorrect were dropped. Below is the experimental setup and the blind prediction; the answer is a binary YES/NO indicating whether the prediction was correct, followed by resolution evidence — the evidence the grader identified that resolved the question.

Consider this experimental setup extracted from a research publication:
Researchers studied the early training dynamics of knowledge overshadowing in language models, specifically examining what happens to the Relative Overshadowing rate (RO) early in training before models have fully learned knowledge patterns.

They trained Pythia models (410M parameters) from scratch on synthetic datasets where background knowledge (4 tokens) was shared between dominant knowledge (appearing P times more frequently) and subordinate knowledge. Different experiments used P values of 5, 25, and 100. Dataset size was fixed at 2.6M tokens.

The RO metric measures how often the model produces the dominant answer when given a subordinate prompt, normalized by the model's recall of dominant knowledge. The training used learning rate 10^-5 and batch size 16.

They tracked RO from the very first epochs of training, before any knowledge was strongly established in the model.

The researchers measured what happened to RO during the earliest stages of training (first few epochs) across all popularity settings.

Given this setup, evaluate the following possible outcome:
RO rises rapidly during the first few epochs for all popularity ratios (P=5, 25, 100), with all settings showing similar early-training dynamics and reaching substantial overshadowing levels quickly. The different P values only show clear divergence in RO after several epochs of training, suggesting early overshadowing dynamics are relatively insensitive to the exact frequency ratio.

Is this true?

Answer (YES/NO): NO